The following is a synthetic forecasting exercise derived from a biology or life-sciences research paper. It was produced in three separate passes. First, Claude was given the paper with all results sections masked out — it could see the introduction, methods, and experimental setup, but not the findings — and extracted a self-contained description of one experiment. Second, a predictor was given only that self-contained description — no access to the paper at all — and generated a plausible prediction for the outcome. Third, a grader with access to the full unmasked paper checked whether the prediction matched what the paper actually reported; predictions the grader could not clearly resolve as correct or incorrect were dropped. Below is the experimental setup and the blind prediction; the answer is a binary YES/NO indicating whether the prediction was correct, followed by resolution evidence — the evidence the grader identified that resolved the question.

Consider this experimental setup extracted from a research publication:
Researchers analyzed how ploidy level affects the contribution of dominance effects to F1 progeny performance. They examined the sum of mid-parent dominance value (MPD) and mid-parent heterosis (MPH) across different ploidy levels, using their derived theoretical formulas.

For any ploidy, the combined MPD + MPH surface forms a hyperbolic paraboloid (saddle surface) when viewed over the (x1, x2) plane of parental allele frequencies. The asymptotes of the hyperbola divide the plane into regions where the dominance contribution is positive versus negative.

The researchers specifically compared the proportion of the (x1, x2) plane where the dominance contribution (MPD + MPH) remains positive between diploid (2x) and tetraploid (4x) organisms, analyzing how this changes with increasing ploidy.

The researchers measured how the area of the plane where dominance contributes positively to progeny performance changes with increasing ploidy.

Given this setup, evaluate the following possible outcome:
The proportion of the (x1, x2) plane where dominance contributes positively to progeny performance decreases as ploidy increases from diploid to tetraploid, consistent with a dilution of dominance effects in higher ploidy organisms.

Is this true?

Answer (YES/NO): YES